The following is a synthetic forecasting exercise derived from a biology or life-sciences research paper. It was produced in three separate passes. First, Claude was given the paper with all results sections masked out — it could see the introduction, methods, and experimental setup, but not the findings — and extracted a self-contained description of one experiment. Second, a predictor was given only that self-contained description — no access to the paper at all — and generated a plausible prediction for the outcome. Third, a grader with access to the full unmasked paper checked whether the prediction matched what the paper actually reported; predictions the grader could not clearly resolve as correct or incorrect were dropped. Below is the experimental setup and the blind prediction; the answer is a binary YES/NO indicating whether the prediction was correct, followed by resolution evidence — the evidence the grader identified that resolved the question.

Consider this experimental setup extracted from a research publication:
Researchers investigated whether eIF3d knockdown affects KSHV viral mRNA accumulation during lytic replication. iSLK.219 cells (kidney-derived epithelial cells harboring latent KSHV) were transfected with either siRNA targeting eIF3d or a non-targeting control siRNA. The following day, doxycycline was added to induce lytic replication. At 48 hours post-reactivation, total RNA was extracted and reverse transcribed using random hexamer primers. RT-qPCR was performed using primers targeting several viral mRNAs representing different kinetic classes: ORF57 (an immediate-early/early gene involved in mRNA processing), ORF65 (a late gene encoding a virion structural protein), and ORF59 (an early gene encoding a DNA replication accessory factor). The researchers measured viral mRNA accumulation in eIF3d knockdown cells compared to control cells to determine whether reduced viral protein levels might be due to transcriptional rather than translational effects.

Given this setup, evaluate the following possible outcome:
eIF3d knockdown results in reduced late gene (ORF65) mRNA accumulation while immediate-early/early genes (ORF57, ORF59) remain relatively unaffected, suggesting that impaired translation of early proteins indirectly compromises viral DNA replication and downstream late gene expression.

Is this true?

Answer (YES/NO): NO